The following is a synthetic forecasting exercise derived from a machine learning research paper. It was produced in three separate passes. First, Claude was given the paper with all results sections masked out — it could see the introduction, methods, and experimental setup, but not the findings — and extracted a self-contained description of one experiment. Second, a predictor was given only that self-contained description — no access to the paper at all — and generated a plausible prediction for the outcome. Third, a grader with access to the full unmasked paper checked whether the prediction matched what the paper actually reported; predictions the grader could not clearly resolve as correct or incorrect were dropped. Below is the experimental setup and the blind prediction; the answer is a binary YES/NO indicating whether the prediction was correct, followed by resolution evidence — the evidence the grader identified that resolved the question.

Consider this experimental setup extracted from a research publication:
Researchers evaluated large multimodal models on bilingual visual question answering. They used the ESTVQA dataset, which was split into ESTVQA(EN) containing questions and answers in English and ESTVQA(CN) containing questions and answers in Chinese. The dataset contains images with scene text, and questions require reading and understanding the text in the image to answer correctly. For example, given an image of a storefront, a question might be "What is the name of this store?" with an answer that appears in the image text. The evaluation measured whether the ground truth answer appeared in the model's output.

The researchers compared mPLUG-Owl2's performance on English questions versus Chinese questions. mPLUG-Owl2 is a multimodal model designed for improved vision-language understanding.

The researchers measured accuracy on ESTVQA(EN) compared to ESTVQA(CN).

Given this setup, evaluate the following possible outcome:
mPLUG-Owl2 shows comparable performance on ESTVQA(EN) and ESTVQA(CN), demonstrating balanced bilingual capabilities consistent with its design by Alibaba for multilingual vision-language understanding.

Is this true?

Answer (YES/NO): NO